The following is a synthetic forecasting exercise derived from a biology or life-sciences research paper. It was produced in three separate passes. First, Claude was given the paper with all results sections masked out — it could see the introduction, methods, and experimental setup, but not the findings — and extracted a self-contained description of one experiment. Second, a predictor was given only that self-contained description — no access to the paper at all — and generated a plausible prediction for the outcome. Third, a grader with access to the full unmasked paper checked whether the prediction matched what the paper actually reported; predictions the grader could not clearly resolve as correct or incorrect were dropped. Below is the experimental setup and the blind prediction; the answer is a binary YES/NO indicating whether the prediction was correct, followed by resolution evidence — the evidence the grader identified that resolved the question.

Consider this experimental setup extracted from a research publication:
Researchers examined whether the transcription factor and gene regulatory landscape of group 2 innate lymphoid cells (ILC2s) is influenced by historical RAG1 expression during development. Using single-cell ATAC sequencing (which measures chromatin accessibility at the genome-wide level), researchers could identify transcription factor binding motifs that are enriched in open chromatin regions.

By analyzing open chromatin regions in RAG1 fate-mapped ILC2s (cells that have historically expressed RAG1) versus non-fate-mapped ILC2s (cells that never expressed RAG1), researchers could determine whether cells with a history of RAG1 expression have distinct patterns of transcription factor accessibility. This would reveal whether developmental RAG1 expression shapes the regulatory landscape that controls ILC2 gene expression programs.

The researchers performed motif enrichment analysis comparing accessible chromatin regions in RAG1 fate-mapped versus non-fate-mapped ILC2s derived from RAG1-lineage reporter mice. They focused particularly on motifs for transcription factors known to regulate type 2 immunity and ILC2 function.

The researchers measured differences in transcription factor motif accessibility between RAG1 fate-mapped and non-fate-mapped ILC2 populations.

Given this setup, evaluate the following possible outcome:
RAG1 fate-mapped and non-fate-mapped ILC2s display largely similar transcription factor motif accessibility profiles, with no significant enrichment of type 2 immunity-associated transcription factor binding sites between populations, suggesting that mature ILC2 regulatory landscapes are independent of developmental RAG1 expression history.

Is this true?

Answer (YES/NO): NO